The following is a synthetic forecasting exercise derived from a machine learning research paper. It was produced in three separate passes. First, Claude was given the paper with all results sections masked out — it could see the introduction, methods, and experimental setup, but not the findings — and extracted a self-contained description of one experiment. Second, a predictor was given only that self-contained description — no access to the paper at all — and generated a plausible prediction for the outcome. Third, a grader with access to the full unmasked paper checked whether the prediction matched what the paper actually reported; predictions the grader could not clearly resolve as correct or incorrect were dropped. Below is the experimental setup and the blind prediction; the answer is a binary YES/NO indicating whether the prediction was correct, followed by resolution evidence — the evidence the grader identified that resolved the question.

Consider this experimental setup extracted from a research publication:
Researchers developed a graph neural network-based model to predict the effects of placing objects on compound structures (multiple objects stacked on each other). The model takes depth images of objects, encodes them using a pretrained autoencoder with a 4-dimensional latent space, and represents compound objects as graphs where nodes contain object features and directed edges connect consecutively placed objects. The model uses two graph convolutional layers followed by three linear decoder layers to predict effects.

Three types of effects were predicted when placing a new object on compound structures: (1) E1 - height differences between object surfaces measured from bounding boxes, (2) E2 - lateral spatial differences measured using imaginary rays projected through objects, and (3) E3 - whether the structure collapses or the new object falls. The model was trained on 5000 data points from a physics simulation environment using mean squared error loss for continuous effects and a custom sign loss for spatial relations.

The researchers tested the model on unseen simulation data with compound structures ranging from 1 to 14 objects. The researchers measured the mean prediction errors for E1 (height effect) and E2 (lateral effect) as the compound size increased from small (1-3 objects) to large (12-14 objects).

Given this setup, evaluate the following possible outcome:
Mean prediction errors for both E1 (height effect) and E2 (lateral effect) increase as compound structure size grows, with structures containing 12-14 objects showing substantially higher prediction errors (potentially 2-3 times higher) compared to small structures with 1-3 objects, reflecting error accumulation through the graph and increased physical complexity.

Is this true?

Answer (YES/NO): NO